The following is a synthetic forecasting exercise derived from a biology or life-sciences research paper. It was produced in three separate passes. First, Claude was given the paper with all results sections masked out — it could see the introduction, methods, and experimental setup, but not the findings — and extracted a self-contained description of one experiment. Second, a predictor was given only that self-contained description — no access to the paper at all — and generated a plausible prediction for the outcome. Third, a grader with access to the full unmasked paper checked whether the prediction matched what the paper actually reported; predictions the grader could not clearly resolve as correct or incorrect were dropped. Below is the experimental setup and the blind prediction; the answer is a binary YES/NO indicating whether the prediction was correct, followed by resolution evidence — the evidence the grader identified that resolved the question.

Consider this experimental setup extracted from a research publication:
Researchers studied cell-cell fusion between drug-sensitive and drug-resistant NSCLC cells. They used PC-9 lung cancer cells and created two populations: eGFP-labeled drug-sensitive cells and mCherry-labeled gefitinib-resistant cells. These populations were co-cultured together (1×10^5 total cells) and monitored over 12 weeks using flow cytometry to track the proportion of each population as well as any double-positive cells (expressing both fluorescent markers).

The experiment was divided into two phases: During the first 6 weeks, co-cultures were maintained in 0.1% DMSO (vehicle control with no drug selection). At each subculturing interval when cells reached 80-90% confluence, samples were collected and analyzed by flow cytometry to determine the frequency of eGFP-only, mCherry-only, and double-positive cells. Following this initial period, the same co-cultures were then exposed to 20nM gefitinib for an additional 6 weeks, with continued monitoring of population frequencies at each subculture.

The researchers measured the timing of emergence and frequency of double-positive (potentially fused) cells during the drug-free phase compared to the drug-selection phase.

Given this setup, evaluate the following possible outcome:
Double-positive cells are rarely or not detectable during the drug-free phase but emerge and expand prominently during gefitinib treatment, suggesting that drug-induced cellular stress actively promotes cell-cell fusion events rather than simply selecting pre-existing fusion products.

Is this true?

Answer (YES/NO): NO